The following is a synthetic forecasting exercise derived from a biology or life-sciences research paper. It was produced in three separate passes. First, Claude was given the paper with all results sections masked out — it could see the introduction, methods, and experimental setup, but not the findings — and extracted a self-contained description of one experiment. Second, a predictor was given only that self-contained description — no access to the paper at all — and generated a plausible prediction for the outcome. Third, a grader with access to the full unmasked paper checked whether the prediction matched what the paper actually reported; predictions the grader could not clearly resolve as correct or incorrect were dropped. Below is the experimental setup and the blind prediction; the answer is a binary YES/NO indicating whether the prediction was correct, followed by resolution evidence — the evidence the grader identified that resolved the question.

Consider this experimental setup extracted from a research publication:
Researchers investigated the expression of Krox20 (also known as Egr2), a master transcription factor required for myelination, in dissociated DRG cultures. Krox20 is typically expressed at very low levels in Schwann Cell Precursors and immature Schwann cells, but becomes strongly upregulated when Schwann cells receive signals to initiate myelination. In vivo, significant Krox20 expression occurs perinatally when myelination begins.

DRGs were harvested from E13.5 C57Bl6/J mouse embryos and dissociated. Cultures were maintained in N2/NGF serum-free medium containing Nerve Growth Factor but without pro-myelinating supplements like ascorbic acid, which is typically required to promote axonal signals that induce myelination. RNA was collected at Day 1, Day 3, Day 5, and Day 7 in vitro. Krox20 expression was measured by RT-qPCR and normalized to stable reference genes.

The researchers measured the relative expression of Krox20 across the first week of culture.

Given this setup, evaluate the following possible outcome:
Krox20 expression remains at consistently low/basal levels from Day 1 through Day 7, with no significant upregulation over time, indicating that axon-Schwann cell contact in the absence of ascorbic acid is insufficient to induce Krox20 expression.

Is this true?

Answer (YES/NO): NO